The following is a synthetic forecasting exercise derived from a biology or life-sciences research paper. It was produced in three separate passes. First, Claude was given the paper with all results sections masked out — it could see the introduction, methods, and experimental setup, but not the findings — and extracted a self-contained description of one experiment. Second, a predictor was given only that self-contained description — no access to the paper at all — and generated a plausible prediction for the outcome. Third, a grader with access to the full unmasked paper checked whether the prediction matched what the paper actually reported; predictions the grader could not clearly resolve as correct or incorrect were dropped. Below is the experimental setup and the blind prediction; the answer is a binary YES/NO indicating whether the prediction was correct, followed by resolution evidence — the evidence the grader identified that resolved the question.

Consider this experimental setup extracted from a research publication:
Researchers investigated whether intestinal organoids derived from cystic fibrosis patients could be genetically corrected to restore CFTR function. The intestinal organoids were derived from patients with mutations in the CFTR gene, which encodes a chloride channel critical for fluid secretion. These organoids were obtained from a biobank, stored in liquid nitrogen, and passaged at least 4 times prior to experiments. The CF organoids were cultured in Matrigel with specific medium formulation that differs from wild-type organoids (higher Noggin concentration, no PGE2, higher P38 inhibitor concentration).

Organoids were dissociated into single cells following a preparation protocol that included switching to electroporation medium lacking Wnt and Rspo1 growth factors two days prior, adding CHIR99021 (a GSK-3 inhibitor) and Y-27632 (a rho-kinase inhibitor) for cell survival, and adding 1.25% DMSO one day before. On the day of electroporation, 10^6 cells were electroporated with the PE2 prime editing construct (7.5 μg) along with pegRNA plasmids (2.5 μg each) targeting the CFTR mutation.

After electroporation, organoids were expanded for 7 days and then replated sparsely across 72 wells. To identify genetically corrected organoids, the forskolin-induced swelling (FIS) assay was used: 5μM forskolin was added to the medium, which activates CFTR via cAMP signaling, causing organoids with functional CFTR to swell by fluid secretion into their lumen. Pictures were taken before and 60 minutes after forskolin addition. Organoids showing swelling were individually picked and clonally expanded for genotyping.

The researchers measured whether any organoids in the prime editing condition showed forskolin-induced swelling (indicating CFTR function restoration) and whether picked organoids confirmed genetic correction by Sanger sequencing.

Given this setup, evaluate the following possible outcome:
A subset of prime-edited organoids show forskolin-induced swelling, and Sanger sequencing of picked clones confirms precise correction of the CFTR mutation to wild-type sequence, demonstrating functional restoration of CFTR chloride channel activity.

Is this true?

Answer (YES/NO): YES